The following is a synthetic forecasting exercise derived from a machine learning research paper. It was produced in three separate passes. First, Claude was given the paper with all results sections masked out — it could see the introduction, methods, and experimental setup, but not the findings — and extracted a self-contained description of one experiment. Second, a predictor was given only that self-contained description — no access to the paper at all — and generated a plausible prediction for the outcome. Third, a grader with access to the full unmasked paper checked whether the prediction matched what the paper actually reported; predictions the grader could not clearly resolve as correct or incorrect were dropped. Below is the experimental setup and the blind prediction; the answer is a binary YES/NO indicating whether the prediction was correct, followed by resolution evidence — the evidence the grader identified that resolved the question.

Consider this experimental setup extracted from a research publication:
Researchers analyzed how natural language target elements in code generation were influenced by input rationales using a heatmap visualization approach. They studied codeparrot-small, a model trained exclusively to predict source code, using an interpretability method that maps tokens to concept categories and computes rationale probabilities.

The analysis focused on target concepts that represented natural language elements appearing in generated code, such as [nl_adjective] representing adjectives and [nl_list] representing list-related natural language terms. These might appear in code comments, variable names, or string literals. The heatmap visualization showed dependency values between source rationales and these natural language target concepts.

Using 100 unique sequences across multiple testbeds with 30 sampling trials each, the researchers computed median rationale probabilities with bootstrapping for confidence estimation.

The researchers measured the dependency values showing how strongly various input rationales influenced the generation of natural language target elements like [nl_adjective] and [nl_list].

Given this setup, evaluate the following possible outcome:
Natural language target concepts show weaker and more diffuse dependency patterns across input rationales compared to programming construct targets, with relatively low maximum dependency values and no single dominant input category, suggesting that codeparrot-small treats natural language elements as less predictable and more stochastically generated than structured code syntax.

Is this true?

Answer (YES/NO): NO